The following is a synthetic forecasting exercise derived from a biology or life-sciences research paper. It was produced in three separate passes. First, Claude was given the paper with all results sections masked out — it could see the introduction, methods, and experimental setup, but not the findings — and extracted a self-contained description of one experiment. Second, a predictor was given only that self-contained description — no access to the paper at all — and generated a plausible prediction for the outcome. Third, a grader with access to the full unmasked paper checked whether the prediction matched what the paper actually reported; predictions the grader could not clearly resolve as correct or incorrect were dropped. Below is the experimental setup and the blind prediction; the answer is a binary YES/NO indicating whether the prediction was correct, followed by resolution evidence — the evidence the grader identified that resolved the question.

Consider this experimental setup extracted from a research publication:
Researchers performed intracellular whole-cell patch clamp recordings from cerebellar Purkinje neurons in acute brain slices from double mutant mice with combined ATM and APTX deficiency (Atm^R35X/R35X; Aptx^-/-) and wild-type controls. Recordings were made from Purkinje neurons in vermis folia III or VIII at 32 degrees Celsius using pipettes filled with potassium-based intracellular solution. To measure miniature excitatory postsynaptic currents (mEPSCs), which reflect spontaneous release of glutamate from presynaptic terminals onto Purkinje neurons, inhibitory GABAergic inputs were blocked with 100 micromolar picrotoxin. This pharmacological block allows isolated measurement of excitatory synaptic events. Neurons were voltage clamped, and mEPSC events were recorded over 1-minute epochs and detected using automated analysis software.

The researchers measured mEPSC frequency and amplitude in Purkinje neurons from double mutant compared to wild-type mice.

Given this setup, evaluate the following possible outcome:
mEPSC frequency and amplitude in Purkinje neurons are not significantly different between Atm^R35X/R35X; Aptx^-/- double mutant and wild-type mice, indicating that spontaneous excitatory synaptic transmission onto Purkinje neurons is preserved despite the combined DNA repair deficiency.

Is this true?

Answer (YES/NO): NO